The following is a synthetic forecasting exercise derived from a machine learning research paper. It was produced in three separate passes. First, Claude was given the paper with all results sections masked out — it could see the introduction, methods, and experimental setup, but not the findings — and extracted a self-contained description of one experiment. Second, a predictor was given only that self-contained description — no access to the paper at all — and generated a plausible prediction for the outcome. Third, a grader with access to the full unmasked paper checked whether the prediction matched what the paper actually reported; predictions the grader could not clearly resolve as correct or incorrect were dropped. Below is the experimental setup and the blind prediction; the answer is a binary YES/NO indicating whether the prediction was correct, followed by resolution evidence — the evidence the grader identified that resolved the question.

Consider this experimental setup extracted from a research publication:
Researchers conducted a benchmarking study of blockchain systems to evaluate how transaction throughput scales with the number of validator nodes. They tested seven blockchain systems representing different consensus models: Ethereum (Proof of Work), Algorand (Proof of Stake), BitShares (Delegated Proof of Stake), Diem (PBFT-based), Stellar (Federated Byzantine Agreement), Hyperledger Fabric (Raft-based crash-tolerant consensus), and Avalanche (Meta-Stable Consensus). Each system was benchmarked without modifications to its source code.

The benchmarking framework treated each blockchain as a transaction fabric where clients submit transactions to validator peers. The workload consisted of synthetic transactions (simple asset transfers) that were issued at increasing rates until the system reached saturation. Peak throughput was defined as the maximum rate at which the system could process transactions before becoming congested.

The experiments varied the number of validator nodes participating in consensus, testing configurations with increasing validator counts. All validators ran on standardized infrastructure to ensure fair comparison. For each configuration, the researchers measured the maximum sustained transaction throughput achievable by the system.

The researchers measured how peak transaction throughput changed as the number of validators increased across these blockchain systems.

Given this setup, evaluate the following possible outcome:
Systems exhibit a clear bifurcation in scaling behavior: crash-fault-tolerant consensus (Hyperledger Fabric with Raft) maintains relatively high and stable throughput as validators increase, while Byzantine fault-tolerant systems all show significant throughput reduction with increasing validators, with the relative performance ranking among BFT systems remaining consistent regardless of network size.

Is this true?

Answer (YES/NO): NO